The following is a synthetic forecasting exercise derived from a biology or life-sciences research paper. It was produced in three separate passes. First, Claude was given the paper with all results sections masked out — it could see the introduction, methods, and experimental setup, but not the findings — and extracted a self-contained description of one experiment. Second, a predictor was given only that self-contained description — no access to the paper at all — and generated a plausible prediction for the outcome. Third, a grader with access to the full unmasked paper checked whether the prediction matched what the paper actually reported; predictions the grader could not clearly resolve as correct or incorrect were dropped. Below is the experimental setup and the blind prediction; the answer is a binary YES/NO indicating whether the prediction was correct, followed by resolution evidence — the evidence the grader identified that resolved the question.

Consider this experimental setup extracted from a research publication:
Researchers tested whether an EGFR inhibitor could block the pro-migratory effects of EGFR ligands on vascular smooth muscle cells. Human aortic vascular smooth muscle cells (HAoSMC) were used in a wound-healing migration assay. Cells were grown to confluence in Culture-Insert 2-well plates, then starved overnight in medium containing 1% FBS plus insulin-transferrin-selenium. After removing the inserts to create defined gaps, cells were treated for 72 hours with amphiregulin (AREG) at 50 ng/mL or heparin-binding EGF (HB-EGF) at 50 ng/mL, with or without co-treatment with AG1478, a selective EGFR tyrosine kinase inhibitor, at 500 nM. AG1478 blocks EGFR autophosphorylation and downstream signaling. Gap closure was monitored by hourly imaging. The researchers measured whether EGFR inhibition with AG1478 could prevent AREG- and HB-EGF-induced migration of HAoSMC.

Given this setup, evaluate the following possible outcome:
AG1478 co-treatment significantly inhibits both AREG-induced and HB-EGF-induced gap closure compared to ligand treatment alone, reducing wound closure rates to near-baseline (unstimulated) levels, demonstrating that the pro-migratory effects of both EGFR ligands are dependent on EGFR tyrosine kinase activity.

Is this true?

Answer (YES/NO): YES